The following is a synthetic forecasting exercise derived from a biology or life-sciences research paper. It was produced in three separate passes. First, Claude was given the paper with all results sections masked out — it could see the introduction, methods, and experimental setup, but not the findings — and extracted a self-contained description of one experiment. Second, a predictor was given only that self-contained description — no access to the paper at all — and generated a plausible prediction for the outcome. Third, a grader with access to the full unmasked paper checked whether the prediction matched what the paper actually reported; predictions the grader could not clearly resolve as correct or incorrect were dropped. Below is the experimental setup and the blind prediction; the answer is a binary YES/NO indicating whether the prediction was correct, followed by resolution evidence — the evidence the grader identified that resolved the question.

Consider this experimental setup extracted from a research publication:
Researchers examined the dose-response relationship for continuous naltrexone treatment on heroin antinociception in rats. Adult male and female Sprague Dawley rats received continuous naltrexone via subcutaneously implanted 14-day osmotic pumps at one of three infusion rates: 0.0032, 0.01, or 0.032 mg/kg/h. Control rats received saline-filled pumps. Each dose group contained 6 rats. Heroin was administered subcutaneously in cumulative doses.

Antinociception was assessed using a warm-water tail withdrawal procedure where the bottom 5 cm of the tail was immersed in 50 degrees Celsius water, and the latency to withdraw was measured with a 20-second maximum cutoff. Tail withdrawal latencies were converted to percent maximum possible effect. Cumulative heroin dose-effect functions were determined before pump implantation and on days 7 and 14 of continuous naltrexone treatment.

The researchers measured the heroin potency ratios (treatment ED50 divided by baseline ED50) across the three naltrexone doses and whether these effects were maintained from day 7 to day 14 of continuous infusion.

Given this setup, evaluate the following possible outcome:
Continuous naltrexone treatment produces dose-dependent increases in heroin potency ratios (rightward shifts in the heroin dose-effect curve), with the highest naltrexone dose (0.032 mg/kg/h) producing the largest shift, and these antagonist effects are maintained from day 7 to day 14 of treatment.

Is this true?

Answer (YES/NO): YES